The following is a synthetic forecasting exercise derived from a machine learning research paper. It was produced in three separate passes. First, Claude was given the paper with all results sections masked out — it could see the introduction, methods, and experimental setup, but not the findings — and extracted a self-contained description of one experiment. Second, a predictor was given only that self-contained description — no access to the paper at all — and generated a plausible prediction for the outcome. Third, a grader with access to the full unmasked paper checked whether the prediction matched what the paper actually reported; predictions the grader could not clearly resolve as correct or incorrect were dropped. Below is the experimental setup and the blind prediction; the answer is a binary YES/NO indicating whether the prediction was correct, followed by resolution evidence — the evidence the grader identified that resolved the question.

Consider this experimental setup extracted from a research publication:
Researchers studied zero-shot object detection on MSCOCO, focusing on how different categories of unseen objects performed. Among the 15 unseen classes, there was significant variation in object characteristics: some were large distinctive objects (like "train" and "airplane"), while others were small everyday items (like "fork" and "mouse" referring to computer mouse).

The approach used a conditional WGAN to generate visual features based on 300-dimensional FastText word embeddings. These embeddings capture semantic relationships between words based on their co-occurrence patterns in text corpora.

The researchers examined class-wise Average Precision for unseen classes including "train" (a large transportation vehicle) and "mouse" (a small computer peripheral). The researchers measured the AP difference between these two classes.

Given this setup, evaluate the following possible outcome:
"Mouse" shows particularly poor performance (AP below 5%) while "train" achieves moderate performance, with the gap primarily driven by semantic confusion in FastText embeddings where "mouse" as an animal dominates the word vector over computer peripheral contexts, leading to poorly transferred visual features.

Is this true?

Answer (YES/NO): NO